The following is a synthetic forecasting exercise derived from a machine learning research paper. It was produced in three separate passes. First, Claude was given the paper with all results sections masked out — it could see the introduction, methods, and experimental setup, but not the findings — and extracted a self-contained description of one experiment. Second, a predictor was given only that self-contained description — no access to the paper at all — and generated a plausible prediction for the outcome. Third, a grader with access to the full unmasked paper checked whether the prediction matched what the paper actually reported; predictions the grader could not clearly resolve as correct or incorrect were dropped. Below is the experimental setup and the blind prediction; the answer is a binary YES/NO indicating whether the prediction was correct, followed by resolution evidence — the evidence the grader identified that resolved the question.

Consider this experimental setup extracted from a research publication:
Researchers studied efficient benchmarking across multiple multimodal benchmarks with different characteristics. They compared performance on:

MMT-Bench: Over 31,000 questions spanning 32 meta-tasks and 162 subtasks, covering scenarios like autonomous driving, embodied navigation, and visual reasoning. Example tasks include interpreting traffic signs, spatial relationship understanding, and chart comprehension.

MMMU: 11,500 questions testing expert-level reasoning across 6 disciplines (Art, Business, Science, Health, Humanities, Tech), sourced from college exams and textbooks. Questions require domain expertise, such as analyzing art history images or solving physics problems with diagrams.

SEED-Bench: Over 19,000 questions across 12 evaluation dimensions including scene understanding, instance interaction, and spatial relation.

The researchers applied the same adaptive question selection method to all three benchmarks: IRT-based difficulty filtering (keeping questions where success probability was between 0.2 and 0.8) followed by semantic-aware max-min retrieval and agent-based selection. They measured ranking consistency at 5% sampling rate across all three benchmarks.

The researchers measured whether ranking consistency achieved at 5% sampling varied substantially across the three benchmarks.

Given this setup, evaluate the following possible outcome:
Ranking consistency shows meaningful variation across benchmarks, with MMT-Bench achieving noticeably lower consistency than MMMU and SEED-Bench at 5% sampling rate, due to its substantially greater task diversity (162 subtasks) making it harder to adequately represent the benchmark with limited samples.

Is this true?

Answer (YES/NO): NO